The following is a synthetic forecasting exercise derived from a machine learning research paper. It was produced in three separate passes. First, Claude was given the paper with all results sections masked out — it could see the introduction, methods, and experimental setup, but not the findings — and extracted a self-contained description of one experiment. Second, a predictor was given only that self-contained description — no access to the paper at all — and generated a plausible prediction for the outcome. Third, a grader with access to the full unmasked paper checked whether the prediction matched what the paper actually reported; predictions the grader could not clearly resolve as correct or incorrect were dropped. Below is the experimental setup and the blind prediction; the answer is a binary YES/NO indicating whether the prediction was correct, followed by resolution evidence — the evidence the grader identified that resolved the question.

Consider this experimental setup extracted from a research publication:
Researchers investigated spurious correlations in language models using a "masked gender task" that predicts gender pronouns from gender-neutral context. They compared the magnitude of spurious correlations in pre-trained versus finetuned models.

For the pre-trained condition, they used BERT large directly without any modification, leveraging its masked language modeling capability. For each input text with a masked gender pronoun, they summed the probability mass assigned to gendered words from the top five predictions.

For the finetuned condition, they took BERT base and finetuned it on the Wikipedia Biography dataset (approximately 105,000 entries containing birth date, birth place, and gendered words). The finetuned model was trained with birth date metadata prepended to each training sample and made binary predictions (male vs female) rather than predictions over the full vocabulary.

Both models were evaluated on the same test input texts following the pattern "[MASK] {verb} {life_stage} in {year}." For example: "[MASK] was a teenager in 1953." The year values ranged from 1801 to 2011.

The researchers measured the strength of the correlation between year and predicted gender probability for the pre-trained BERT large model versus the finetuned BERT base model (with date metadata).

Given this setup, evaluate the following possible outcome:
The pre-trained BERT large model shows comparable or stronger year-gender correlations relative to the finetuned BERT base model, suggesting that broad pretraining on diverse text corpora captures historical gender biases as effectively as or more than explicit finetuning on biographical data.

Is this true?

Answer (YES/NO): NO